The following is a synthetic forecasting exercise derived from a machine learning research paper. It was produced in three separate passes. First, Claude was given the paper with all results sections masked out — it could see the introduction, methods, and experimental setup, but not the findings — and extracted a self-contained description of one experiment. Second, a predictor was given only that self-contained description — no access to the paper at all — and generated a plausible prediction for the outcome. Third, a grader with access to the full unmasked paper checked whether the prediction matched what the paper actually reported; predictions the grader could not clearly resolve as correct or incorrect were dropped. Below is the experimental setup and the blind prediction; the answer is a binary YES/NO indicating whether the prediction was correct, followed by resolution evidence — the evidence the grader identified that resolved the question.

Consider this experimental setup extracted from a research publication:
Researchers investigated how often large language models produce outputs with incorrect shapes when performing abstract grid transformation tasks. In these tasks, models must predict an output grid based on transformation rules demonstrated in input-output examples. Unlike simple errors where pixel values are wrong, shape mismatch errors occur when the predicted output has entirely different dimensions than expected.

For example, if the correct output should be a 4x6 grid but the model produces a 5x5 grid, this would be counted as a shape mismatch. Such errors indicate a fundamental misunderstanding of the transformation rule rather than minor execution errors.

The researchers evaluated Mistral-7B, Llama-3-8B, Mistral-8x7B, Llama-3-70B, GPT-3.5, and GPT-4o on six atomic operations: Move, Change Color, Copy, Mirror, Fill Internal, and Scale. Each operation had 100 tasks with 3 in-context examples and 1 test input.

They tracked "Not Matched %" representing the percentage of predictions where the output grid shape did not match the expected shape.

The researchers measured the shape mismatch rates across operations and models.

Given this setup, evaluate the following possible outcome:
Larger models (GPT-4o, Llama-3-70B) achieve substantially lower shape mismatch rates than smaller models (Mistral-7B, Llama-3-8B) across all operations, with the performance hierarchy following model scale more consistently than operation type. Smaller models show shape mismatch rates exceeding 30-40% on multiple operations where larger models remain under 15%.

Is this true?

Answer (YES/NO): NO